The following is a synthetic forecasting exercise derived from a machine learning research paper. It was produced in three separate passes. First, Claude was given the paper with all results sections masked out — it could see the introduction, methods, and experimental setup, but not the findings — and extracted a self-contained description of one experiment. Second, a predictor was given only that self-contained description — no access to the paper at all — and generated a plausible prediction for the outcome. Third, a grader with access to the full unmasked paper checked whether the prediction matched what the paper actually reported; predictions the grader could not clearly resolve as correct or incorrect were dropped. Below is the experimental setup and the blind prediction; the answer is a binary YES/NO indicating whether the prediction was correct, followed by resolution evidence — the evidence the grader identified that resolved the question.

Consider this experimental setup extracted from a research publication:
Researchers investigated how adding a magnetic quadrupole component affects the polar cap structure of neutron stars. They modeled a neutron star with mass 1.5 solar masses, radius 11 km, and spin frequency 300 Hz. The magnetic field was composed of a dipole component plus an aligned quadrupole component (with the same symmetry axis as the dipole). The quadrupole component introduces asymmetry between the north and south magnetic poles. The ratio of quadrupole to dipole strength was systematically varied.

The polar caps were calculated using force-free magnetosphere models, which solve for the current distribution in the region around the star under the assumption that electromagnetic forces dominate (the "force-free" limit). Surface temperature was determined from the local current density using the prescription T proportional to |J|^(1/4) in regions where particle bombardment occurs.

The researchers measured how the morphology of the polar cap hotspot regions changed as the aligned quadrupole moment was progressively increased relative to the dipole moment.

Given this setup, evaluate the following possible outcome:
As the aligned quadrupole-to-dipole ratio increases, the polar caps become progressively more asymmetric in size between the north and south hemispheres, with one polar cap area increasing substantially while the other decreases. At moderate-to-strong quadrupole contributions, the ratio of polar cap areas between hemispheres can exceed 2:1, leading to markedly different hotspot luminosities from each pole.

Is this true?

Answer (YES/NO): NO